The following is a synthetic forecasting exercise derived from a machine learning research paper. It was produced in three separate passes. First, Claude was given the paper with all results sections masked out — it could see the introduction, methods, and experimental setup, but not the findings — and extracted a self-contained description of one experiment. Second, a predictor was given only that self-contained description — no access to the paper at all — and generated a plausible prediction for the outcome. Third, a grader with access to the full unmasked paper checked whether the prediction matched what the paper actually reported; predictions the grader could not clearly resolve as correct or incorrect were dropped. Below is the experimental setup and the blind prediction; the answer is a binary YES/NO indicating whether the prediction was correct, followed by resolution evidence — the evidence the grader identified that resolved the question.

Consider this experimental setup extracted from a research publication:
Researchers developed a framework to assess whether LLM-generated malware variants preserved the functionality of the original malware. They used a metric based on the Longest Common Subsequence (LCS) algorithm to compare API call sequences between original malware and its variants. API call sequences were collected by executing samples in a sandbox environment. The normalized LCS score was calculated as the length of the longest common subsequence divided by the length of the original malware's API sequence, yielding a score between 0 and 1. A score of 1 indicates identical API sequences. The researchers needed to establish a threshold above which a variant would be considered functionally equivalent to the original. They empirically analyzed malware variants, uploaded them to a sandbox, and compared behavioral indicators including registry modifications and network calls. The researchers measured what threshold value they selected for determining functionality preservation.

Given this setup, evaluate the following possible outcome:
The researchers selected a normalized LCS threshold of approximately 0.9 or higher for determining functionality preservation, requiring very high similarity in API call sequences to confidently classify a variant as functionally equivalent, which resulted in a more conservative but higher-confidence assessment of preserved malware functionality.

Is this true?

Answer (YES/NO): YES